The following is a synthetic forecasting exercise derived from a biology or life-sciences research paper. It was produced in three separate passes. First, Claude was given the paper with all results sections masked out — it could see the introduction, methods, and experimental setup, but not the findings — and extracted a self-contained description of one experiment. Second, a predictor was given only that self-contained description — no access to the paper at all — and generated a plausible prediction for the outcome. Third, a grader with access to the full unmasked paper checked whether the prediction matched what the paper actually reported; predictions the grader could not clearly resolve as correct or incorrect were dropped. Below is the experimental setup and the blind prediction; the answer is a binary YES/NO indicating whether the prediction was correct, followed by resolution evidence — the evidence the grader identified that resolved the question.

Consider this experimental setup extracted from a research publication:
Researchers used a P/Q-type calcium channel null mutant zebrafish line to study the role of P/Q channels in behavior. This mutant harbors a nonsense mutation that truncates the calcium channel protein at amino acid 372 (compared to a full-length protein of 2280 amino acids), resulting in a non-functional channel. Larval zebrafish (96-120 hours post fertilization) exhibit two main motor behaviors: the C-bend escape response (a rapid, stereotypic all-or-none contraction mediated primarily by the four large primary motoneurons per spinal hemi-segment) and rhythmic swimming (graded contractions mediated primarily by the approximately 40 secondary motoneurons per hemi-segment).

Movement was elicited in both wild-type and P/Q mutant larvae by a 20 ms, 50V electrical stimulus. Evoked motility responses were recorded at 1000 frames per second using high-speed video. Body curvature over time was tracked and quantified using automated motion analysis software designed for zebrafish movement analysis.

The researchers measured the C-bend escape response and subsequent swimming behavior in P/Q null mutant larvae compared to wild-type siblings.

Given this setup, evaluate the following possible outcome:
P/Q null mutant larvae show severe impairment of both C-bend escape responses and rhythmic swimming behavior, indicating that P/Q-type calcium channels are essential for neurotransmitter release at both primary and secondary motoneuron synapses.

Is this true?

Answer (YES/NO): NO